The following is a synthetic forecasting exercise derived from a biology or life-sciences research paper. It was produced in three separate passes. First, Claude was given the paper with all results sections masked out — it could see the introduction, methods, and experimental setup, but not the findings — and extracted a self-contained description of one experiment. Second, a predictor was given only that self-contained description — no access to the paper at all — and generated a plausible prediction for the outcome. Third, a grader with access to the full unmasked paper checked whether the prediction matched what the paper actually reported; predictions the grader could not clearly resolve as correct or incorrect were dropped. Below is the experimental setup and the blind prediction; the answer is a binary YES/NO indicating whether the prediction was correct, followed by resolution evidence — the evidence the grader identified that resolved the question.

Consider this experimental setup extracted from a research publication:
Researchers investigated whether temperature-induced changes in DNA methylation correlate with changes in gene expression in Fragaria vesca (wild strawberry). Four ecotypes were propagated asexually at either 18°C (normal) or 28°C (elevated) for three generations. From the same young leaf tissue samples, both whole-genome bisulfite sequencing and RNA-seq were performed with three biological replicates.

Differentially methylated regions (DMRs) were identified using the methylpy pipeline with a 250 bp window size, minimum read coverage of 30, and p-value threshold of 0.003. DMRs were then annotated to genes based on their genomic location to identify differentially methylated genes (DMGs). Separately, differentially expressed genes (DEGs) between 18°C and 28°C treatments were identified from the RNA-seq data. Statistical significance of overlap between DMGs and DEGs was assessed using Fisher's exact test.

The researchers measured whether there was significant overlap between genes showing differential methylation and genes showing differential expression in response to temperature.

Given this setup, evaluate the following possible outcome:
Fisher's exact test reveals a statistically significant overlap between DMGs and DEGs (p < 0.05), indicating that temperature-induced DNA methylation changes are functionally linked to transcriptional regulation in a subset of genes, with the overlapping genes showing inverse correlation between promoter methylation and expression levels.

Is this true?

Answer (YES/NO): NO